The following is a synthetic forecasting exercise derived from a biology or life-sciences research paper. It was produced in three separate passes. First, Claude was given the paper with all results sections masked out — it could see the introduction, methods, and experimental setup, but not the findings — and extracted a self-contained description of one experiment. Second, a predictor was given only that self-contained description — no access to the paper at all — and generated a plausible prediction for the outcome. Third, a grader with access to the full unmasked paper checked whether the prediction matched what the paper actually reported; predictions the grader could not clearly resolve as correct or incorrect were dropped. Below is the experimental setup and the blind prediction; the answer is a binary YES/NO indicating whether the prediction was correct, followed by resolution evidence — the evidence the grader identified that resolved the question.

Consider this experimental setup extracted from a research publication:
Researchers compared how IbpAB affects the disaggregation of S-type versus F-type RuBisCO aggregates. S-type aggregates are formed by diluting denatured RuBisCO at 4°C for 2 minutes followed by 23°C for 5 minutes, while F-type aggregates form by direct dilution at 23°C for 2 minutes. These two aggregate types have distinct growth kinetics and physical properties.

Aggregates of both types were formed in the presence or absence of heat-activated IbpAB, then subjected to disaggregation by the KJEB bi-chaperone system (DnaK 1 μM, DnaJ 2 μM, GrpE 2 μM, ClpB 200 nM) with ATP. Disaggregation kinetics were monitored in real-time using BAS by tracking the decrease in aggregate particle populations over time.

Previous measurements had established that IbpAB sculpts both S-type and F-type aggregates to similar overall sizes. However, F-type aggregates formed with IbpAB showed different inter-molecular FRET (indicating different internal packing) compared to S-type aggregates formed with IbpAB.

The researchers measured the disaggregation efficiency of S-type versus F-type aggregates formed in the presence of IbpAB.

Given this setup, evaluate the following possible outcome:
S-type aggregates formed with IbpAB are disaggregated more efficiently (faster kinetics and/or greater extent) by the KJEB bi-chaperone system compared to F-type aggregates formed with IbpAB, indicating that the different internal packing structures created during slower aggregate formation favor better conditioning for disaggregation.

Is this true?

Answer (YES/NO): NO